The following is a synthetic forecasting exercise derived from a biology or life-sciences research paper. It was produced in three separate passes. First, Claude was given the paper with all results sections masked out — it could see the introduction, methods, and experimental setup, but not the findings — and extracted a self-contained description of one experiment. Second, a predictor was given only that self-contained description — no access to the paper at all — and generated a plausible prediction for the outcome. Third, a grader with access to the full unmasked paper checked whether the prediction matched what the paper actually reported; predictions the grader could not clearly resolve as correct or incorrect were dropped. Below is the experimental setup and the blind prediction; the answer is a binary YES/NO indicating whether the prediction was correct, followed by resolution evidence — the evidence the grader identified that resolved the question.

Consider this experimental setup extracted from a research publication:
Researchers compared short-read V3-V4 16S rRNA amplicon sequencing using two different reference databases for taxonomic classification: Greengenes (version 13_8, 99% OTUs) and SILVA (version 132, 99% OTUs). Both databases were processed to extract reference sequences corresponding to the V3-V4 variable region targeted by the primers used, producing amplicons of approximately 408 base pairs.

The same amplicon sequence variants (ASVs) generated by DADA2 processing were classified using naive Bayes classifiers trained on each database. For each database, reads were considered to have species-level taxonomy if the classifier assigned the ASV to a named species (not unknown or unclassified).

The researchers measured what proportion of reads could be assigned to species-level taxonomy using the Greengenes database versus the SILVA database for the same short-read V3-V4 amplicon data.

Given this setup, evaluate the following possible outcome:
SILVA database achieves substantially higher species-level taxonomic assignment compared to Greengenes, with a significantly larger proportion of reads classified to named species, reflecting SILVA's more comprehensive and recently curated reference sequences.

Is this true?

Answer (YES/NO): NO